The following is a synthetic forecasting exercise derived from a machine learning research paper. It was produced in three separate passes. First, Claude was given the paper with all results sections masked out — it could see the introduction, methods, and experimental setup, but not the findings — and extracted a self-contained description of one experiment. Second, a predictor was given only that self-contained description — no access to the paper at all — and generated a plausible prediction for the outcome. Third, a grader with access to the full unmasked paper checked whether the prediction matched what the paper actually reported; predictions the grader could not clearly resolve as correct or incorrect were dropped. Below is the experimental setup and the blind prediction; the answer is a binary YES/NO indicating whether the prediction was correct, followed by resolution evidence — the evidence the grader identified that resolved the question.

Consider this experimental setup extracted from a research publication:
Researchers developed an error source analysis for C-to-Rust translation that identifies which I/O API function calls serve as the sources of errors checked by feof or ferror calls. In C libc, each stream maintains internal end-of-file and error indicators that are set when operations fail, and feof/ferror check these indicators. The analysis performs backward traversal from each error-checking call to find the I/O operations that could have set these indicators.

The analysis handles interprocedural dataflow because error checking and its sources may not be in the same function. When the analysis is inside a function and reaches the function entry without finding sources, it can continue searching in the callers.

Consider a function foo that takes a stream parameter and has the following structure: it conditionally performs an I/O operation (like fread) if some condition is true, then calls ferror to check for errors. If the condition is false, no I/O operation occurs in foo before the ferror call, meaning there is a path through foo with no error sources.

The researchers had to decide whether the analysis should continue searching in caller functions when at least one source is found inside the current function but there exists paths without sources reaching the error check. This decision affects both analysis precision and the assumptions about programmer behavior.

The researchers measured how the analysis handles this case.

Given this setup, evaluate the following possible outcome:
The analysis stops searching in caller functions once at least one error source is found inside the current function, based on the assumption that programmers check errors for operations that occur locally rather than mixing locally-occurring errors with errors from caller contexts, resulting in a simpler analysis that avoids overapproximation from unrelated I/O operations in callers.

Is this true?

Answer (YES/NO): YES